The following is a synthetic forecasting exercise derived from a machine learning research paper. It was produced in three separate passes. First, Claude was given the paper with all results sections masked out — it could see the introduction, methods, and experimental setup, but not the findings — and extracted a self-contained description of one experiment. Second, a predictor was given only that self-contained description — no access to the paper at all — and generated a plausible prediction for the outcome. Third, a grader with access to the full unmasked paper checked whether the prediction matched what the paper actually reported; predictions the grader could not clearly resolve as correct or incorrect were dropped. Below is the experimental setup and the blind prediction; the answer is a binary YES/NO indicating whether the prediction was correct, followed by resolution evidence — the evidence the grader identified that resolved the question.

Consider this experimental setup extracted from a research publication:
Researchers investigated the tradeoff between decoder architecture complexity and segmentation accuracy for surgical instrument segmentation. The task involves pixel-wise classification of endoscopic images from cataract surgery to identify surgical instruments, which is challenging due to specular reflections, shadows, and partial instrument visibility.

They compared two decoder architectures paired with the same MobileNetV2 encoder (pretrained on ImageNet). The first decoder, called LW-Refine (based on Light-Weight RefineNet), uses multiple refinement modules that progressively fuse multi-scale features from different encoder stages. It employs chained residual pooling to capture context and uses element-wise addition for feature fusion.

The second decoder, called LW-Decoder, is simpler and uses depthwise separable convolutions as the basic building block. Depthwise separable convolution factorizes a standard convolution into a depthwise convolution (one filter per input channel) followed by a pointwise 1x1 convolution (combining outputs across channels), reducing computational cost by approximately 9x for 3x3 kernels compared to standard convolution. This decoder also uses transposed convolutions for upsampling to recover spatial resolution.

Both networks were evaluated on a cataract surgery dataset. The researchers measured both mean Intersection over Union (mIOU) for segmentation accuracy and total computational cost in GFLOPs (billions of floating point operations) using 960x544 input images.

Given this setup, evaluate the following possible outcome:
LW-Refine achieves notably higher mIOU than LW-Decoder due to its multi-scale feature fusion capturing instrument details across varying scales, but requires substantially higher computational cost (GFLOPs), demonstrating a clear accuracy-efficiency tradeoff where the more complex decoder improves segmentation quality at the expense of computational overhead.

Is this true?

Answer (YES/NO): NO